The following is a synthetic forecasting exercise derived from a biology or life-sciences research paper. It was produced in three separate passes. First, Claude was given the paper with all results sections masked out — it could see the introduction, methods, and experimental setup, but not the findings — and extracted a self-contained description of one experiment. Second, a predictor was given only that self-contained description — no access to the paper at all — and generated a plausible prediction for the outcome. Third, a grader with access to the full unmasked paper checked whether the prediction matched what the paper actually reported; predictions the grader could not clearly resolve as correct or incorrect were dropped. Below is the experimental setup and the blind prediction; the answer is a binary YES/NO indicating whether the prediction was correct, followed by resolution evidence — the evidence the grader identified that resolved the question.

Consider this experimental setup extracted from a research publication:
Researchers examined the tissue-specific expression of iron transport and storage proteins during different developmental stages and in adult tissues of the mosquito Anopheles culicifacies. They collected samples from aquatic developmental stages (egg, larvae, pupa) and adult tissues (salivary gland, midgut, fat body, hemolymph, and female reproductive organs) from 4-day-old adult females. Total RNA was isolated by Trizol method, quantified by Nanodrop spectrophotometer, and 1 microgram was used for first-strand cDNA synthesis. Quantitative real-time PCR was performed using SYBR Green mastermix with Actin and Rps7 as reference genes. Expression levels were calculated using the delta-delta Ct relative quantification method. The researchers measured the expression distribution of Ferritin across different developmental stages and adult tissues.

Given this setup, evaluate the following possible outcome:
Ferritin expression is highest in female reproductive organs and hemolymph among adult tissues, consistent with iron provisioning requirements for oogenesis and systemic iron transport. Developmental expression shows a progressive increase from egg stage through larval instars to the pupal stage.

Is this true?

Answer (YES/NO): NO